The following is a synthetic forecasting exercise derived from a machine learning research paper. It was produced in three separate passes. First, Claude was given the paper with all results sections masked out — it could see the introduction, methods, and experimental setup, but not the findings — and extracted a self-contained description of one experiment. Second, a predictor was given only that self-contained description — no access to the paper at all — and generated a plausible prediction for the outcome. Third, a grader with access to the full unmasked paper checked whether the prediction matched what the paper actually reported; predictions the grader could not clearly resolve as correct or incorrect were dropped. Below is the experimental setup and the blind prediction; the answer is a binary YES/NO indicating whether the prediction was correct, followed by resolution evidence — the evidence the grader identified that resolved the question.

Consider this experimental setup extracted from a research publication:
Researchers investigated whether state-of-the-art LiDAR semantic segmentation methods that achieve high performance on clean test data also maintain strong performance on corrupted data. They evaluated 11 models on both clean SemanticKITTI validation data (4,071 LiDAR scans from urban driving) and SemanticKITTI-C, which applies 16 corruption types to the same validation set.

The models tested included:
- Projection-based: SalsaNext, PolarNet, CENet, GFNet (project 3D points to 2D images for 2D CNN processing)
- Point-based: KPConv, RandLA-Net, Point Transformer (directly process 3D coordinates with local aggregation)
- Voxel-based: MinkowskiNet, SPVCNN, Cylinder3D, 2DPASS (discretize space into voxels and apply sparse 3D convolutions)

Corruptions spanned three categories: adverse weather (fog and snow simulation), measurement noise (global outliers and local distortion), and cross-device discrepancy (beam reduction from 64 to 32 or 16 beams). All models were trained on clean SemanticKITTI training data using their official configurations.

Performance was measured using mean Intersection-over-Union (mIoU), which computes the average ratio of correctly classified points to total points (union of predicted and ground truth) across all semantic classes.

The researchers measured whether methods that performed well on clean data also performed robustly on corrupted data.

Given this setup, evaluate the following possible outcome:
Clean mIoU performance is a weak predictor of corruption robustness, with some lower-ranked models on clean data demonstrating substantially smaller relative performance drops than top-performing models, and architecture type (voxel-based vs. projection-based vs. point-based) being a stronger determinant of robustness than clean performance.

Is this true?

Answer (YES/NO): YES